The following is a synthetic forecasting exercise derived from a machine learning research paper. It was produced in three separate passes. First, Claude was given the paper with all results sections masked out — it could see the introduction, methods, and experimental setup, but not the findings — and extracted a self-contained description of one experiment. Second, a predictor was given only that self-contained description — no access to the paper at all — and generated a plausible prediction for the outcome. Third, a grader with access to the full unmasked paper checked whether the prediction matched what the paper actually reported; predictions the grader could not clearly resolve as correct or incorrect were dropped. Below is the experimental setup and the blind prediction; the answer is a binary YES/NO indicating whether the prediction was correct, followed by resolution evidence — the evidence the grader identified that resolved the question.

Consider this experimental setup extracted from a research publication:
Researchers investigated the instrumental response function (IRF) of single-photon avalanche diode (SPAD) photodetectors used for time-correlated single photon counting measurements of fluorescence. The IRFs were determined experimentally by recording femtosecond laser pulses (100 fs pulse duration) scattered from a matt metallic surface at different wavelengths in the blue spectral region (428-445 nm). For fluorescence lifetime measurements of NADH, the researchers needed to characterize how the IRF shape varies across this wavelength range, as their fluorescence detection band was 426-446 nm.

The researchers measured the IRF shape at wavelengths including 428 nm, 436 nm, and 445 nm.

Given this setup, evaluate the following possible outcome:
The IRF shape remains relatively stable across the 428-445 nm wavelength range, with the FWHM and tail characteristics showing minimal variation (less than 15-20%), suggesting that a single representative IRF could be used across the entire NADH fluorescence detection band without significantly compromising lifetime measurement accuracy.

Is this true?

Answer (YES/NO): NO